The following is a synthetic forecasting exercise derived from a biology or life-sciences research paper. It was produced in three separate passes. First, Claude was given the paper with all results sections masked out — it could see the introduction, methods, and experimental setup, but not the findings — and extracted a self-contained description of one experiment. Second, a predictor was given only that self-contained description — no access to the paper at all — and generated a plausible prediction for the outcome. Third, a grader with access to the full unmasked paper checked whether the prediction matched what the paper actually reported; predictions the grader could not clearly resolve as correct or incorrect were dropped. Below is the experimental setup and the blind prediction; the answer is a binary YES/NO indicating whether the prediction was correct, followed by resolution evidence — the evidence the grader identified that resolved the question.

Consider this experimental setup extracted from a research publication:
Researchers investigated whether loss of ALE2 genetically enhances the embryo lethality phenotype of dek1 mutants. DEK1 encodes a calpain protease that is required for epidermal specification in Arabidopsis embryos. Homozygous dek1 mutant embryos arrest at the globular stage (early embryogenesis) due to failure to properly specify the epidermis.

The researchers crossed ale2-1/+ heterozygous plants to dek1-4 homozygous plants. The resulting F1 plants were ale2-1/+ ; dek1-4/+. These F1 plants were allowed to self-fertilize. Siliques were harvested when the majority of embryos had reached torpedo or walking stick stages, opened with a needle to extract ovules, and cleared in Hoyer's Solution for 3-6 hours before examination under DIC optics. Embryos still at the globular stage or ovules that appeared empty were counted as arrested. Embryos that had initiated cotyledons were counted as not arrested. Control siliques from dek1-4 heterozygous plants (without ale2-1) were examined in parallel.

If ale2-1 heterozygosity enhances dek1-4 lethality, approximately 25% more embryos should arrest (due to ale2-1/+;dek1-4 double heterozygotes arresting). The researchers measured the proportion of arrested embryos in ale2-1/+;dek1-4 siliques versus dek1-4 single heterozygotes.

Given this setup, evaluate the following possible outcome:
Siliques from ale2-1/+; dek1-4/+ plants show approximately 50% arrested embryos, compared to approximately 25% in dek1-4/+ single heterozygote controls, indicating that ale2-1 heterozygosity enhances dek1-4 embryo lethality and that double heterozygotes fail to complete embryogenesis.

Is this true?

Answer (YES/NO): NO